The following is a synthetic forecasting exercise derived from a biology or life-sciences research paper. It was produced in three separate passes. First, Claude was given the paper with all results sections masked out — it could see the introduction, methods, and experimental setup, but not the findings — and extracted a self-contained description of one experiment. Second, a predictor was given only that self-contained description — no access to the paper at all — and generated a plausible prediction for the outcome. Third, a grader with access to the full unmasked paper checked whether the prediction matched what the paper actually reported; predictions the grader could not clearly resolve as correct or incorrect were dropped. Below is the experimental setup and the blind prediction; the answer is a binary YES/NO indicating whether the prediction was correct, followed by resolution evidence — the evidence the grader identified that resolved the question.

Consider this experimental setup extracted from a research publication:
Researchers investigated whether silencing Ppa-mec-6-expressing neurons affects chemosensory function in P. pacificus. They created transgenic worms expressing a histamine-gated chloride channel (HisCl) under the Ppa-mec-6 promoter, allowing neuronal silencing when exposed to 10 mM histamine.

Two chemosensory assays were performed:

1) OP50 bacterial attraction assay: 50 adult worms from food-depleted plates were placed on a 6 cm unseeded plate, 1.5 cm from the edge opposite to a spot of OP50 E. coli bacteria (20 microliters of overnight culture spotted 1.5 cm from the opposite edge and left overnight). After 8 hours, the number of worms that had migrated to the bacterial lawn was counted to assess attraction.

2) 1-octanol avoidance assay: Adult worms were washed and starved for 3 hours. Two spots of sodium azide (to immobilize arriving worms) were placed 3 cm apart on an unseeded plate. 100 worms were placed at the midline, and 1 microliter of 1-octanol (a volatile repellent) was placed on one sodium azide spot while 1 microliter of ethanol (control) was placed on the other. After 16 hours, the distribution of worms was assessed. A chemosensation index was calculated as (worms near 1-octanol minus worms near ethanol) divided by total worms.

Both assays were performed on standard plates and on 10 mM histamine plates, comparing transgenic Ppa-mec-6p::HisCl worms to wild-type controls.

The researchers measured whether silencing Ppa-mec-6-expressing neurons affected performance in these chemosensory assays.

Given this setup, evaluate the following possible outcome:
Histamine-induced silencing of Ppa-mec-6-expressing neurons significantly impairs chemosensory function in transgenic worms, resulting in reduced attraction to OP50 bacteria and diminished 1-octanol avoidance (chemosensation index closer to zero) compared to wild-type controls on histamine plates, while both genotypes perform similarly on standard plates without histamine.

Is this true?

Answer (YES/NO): NO